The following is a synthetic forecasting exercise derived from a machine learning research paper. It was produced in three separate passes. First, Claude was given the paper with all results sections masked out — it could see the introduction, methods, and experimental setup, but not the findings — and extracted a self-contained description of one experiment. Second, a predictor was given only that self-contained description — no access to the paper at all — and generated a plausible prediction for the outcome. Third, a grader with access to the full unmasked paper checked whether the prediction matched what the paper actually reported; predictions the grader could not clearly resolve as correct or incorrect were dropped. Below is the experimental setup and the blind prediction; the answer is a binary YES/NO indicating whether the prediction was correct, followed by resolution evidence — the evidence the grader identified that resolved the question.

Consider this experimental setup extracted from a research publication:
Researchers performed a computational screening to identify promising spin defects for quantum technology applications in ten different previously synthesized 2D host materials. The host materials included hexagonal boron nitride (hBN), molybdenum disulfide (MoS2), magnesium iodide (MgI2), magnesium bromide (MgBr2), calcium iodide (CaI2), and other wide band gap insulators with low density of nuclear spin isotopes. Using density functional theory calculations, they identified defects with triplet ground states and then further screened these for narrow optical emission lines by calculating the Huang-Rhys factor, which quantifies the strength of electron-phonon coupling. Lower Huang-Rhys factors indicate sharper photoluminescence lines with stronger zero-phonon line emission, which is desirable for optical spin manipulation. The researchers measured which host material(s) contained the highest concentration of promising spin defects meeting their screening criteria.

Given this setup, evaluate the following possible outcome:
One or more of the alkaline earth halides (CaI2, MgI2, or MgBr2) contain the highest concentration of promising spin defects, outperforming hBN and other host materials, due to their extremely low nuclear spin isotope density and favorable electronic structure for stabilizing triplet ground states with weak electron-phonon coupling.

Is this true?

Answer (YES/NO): NO